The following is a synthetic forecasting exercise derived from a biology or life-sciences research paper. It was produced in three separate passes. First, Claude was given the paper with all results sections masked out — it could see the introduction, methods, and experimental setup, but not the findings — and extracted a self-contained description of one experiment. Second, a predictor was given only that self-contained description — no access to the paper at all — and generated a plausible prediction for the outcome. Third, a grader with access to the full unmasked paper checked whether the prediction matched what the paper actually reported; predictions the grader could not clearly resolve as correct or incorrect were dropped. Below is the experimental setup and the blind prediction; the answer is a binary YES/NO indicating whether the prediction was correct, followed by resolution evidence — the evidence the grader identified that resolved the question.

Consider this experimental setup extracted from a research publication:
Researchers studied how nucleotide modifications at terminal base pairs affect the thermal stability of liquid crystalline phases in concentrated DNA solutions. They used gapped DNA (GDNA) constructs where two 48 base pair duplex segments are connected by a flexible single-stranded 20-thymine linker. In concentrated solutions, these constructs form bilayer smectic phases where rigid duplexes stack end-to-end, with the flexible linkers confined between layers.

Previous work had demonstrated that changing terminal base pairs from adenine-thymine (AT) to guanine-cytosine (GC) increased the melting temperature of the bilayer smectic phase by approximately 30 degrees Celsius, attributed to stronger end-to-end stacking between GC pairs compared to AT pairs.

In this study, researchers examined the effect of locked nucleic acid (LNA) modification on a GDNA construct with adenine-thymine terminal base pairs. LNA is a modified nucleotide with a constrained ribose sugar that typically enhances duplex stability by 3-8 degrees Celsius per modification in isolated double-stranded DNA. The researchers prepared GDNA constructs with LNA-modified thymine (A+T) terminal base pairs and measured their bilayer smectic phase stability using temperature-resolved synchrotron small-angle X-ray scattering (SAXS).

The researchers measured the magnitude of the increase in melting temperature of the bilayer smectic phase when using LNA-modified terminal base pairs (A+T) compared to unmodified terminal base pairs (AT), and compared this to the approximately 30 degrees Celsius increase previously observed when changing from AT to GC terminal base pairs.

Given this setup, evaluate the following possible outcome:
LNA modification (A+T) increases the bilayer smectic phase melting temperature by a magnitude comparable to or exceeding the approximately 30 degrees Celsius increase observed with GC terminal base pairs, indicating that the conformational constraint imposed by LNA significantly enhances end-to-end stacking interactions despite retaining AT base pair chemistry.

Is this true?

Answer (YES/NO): NO